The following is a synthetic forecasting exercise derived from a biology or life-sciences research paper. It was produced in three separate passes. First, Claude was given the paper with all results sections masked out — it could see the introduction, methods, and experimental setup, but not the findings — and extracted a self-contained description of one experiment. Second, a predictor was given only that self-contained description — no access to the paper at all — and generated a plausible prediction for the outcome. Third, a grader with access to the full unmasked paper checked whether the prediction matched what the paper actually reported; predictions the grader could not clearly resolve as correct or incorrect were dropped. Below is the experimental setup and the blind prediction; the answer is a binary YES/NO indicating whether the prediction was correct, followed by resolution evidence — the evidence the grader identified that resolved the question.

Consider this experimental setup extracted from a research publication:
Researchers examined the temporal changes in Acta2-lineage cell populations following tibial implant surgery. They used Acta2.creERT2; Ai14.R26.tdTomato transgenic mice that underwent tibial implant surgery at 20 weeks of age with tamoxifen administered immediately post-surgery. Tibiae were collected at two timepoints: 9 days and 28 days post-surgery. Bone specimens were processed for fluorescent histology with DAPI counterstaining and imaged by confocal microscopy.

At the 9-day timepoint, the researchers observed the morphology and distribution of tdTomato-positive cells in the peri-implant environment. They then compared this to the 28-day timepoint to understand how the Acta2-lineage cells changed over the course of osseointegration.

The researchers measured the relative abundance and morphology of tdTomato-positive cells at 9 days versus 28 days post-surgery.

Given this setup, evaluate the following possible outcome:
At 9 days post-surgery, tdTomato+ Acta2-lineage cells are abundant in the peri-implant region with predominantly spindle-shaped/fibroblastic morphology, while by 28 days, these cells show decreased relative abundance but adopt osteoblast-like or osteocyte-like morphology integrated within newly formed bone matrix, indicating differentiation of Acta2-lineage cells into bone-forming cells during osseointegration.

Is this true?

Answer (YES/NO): YES